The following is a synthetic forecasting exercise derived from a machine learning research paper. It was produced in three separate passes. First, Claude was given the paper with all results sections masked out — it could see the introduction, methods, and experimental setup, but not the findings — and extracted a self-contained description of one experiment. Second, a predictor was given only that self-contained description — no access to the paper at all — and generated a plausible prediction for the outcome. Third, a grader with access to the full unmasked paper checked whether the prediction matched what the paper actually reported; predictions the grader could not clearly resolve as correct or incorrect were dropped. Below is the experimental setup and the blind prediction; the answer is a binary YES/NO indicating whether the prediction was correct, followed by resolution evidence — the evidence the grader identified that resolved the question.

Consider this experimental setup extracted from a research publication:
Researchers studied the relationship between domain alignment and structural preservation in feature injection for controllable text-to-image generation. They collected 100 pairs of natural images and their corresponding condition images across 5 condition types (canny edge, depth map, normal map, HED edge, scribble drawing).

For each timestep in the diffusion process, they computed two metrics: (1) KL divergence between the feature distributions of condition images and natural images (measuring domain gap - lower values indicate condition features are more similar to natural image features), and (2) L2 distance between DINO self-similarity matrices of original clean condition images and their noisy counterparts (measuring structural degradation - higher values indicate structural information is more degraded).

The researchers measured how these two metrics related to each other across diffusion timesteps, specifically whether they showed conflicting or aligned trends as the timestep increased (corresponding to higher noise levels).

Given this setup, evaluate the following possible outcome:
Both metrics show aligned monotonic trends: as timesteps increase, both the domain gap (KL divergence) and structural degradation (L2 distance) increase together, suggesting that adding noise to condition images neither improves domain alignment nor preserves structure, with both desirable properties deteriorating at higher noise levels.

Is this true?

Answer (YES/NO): NO